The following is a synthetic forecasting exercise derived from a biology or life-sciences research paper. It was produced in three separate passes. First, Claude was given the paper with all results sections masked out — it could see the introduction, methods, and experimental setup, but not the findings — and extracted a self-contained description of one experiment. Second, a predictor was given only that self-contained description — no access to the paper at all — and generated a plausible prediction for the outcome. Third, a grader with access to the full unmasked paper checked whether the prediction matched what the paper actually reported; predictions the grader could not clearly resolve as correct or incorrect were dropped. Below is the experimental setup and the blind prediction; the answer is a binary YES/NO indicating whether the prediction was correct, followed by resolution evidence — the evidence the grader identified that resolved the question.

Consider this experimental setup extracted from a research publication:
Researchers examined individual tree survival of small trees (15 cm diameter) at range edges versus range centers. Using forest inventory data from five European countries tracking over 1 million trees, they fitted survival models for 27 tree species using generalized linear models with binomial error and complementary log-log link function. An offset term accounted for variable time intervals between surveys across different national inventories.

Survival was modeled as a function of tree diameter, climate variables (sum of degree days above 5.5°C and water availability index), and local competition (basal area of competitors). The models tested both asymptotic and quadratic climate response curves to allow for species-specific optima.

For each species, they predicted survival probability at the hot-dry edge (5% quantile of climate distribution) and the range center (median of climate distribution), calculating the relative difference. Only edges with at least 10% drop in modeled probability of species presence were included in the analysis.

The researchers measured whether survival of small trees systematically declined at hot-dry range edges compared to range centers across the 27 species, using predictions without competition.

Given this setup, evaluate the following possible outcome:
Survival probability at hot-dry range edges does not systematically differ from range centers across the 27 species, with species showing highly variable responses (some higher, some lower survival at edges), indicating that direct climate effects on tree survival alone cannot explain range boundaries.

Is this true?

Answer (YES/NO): NO